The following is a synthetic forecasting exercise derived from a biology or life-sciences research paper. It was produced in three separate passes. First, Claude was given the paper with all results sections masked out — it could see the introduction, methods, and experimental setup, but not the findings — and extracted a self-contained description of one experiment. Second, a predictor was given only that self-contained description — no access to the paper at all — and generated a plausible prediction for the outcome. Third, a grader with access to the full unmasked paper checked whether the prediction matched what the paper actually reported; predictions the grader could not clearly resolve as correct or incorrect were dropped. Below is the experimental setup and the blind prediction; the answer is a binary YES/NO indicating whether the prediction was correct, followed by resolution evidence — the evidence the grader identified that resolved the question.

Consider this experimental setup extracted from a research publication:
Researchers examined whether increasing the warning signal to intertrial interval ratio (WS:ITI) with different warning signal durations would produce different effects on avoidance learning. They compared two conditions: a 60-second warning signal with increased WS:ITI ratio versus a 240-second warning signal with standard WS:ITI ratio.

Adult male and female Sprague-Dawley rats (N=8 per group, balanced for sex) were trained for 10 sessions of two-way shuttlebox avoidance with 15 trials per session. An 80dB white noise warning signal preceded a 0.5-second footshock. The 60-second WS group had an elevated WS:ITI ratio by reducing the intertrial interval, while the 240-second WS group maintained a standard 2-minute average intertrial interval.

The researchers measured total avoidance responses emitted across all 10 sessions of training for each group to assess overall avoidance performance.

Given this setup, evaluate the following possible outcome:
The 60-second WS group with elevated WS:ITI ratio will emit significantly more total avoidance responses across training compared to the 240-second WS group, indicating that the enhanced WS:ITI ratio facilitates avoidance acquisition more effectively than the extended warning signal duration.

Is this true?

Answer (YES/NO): NO